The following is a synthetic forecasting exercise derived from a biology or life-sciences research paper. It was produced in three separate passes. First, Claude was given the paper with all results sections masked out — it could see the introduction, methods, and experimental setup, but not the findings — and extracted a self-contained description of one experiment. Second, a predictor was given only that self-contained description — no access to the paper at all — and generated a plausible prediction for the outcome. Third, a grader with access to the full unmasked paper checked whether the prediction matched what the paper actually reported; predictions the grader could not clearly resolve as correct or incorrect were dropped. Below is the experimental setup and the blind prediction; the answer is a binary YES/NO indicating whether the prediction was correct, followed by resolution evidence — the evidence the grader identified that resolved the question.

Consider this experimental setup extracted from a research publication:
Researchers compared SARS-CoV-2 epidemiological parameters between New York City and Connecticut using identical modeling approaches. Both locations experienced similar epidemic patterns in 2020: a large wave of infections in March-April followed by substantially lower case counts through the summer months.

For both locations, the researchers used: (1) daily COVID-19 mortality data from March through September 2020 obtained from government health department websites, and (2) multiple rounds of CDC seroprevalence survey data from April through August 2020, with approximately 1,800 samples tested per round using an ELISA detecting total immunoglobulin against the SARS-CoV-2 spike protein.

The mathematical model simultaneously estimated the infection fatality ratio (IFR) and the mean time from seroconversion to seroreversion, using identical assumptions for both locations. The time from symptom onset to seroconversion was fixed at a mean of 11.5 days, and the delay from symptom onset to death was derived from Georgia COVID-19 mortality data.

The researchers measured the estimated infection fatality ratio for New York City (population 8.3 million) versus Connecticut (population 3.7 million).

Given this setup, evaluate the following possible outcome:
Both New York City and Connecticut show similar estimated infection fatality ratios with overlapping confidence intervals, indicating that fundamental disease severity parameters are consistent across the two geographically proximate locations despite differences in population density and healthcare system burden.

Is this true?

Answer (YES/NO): NO